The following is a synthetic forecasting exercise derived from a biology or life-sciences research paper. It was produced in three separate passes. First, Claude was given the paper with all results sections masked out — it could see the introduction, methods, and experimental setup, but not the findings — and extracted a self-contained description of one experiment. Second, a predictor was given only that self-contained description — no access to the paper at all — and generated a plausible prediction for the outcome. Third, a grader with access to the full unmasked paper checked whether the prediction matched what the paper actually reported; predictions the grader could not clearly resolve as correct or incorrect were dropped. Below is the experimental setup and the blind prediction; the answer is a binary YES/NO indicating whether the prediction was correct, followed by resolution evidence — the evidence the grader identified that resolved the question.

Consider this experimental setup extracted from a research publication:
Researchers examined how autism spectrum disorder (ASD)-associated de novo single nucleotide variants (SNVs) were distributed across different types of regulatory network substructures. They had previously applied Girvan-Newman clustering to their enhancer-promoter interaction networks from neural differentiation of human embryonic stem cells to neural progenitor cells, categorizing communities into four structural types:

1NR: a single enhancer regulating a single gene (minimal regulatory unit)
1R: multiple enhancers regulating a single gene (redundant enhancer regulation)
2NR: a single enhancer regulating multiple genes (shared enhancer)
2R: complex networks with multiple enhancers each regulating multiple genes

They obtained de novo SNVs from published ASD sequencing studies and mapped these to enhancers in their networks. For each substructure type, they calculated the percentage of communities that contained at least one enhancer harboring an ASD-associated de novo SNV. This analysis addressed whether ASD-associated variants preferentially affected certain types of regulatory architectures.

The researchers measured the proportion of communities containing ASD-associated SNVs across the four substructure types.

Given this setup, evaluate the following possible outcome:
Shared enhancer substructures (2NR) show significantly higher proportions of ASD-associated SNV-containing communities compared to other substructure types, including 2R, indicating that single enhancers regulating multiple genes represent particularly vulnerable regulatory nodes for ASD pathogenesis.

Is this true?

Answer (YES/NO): NO